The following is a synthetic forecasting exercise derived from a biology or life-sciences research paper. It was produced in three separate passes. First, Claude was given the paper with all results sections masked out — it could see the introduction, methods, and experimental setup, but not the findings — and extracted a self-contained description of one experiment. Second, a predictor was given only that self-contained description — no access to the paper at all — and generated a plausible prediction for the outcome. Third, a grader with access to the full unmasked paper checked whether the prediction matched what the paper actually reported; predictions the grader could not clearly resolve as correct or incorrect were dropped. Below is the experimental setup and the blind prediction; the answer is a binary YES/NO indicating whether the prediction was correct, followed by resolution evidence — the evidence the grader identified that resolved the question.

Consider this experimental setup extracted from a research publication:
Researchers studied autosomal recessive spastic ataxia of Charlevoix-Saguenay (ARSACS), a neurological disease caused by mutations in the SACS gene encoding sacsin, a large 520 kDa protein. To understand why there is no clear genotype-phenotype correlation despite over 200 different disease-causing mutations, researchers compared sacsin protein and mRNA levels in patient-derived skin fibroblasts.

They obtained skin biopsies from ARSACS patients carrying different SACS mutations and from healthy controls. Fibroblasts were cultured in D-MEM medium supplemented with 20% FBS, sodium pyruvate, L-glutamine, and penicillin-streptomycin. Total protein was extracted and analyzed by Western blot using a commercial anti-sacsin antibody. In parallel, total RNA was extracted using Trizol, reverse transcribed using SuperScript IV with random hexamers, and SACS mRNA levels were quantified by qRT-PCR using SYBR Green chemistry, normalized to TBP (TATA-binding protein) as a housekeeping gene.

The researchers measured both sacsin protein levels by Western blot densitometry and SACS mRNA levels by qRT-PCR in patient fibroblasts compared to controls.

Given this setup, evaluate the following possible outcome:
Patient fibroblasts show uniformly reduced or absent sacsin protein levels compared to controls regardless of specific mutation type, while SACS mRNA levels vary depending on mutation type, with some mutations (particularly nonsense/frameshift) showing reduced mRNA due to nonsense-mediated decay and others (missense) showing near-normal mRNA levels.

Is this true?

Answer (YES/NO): YES